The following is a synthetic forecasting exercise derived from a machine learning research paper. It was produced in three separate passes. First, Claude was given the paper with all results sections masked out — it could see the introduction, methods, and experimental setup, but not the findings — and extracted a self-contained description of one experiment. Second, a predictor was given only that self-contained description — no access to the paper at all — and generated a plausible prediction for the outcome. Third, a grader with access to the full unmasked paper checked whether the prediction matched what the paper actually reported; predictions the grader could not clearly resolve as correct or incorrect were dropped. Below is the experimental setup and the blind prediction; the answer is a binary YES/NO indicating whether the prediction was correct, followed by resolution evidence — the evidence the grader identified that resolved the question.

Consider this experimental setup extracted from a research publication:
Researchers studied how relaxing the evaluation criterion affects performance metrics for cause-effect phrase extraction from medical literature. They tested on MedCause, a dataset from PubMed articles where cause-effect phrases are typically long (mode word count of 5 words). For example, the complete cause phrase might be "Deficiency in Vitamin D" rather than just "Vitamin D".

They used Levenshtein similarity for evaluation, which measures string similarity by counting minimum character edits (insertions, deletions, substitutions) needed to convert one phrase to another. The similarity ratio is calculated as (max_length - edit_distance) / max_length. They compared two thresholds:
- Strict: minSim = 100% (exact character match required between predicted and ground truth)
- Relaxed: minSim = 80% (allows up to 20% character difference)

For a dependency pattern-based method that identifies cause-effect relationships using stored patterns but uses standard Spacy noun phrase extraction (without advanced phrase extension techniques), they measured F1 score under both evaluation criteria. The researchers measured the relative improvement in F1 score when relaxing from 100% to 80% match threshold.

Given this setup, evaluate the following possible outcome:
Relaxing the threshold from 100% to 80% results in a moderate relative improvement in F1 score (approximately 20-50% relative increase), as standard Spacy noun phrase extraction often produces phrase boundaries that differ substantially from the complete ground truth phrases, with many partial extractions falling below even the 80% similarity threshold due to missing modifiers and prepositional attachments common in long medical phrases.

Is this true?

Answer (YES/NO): NO